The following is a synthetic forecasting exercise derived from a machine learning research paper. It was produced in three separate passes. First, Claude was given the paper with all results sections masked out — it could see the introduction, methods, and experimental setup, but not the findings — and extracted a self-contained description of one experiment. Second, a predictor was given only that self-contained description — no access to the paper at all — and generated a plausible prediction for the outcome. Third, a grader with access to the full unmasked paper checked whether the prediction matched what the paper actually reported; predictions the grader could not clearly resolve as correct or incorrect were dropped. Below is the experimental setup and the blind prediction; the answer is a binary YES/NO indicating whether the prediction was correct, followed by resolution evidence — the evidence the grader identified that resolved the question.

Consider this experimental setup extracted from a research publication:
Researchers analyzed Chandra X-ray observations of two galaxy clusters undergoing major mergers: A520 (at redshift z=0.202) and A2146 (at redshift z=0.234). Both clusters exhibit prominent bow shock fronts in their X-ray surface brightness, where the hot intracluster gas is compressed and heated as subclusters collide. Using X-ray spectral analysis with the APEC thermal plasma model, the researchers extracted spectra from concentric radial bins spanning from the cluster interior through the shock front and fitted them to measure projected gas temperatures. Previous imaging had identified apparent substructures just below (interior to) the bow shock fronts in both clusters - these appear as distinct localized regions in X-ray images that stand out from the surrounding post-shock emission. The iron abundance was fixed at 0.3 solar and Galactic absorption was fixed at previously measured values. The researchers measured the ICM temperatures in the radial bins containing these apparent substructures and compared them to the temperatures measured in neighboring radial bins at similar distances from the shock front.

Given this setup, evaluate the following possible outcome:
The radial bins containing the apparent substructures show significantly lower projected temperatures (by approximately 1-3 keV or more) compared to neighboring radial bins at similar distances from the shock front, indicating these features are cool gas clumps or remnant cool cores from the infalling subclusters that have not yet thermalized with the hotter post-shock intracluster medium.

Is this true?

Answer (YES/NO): YES